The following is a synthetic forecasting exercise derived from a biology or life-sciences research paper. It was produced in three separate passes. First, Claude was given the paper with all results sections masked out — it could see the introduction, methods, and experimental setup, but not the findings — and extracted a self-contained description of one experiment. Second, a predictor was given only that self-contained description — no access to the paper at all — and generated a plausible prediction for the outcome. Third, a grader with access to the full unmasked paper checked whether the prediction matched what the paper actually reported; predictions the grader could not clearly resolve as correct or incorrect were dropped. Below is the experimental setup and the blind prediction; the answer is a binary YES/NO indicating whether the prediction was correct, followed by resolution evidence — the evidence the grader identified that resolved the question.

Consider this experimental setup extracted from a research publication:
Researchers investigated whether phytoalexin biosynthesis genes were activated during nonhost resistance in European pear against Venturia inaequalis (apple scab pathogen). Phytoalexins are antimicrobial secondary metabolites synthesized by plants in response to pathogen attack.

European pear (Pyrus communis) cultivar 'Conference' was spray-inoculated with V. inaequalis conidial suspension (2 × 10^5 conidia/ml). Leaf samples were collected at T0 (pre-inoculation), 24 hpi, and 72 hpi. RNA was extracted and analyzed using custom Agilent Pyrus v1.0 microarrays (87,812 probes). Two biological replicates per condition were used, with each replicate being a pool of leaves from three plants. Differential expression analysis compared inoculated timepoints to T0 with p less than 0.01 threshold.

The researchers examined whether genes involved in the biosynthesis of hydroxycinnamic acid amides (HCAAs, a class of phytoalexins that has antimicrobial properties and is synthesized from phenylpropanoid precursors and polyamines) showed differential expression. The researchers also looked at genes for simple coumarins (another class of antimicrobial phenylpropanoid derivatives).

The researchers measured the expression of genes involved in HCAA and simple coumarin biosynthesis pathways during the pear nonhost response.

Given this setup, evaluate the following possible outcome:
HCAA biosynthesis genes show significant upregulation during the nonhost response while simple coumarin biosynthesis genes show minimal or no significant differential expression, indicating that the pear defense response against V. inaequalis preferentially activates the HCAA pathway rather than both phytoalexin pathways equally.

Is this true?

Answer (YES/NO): NO